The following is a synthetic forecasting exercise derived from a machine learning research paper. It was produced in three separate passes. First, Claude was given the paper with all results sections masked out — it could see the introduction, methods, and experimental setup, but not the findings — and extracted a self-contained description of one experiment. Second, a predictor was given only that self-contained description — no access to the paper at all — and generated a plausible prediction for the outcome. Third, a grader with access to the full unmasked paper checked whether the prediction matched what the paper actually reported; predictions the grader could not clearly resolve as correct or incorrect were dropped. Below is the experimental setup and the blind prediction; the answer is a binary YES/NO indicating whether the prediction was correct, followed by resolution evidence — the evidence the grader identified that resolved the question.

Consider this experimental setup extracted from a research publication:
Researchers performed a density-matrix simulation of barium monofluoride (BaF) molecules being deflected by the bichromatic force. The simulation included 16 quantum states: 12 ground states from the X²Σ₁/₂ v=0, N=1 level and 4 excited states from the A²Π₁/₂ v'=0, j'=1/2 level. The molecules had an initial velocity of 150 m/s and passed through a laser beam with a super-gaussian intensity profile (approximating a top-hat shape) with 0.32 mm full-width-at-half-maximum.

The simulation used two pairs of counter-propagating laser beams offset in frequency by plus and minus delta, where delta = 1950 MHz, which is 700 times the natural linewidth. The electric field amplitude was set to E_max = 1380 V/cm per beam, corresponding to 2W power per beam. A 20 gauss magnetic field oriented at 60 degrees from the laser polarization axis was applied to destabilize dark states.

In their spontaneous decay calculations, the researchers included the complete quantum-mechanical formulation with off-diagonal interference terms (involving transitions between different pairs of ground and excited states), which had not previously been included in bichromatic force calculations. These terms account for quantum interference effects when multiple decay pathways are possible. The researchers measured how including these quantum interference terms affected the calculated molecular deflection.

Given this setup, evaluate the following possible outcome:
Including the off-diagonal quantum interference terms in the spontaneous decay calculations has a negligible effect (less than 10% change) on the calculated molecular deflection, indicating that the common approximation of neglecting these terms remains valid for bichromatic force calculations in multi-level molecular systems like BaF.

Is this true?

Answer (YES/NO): YES